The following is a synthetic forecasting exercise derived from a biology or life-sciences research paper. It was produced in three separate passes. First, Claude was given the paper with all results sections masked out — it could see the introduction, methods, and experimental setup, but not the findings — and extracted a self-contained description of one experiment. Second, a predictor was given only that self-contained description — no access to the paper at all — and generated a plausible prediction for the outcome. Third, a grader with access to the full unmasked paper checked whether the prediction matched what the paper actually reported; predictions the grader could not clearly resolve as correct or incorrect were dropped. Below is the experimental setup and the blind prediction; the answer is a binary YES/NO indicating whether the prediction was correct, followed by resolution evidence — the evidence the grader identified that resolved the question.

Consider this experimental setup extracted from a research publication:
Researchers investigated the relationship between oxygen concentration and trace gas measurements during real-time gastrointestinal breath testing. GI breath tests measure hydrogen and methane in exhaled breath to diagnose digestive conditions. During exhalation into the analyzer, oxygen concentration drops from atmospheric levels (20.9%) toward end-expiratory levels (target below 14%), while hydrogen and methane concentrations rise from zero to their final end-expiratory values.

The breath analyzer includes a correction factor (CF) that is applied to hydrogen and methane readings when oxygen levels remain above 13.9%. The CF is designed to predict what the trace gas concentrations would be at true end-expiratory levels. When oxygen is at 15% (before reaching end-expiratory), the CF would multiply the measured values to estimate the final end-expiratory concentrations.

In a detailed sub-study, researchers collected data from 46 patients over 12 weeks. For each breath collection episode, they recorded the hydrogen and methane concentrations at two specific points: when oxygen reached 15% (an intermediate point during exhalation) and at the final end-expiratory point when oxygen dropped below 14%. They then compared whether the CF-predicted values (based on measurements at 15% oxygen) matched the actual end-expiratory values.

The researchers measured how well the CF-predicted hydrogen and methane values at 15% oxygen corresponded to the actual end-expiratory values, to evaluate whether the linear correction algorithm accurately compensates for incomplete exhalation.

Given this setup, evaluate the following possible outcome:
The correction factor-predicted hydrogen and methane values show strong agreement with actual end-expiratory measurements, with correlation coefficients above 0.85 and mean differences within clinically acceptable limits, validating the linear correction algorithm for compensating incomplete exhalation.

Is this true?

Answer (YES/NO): NO